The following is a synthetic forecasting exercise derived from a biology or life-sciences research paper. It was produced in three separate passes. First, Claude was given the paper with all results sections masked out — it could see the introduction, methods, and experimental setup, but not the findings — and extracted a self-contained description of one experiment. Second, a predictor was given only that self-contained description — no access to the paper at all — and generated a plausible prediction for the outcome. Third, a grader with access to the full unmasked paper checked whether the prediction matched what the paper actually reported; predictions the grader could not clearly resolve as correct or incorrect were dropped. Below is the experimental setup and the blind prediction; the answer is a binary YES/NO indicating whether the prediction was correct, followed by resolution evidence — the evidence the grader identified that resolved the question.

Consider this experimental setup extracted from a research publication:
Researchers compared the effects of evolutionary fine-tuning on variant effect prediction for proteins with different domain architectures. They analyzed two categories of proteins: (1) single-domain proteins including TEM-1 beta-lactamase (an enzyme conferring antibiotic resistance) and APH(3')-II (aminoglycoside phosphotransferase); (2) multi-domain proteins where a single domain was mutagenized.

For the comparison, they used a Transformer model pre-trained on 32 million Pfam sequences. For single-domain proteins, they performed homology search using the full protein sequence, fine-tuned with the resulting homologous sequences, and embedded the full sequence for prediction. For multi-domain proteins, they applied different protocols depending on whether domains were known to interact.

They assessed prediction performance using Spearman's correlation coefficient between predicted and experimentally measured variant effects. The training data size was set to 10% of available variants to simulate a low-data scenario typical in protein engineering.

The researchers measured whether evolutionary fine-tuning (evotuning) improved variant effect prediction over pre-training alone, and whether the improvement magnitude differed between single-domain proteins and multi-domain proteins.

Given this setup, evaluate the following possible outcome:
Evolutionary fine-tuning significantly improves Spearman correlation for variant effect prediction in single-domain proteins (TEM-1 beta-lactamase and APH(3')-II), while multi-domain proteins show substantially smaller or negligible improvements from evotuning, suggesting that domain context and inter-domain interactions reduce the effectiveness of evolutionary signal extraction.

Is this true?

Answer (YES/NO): NO